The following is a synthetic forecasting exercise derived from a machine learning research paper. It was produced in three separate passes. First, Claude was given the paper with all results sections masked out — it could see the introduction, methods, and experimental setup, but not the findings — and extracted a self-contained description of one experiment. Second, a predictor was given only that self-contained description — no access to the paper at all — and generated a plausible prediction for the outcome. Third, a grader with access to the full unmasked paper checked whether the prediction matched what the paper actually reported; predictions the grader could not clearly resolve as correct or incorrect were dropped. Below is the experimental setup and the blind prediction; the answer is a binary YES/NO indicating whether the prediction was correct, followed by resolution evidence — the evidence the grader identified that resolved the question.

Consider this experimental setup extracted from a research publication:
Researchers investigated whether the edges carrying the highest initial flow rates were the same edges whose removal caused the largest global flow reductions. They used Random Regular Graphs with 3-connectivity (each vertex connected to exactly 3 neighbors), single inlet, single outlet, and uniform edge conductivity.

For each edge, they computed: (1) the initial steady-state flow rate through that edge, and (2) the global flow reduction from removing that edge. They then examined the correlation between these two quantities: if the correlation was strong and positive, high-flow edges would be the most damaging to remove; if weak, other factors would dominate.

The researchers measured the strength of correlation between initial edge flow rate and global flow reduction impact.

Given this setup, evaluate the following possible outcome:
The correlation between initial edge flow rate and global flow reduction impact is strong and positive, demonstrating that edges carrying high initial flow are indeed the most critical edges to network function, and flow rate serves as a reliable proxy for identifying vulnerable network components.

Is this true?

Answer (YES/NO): NO